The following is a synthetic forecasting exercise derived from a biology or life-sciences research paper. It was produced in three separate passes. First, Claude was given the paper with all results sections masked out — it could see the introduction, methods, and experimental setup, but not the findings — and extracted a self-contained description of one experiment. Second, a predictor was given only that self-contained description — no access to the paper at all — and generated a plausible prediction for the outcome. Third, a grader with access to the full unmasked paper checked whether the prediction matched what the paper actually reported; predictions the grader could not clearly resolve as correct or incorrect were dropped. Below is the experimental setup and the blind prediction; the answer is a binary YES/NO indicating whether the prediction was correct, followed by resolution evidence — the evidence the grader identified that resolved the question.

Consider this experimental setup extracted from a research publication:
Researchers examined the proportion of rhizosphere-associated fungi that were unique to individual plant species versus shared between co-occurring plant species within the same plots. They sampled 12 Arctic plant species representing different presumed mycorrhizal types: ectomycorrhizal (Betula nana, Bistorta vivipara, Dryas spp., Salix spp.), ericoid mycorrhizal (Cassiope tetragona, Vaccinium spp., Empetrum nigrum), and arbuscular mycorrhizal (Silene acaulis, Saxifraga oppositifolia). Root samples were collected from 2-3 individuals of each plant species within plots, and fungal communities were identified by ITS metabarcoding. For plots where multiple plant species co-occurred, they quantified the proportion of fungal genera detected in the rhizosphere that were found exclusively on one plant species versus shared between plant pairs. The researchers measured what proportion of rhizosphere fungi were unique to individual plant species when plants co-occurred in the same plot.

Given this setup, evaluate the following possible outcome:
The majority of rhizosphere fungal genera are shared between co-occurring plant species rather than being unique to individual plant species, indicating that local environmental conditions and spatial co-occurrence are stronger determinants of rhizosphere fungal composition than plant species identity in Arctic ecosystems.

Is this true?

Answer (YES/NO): YES